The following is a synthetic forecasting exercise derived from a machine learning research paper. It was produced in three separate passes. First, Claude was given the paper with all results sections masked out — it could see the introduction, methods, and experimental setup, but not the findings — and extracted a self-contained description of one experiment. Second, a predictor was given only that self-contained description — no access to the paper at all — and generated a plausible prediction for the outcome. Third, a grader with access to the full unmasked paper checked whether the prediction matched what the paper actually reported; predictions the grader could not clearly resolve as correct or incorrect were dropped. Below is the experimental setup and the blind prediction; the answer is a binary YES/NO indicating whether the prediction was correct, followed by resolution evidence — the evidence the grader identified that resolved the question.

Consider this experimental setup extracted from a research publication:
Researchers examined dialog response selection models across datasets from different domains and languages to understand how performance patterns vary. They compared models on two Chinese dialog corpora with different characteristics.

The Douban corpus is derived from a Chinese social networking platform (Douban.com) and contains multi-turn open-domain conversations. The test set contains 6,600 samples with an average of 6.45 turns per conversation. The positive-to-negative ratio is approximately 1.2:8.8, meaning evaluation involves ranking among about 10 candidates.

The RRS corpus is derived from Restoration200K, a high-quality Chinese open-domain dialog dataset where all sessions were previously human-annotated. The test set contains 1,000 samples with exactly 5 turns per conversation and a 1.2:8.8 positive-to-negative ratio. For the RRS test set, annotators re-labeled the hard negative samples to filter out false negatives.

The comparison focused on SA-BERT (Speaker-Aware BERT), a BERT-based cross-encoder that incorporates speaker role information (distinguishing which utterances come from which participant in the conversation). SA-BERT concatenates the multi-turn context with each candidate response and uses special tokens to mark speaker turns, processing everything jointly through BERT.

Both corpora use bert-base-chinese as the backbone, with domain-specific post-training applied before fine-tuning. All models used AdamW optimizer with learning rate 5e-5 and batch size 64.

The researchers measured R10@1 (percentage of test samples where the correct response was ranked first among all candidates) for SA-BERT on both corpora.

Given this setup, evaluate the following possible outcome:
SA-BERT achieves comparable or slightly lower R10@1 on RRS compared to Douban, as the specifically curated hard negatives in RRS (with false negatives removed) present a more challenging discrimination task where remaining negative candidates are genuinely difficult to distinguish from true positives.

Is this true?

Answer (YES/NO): NO